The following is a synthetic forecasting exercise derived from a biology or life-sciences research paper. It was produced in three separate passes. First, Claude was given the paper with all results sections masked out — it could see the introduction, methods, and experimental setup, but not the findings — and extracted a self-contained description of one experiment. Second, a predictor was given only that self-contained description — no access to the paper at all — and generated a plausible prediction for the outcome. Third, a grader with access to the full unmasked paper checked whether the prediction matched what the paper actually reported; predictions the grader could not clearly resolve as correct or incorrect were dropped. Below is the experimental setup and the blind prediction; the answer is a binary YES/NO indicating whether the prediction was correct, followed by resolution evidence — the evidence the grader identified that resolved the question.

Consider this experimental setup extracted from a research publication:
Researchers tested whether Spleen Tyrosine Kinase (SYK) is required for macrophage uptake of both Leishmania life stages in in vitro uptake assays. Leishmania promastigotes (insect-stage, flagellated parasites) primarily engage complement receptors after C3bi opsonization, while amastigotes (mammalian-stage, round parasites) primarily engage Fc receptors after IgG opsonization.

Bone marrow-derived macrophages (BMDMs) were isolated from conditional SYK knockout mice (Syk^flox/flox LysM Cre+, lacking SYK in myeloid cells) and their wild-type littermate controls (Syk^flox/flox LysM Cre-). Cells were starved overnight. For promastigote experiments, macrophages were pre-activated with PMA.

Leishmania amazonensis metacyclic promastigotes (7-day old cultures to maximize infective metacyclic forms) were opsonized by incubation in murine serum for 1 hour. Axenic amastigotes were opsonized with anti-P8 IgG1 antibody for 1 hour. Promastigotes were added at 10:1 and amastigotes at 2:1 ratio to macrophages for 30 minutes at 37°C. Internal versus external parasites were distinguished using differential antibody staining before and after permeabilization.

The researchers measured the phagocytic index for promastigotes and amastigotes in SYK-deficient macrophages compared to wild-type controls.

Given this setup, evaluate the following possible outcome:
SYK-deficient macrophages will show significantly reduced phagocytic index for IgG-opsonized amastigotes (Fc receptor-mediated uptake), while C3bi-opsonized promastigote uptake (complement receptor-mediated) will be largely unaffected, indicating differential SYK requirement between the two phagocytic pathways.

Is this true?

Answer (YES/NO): NO